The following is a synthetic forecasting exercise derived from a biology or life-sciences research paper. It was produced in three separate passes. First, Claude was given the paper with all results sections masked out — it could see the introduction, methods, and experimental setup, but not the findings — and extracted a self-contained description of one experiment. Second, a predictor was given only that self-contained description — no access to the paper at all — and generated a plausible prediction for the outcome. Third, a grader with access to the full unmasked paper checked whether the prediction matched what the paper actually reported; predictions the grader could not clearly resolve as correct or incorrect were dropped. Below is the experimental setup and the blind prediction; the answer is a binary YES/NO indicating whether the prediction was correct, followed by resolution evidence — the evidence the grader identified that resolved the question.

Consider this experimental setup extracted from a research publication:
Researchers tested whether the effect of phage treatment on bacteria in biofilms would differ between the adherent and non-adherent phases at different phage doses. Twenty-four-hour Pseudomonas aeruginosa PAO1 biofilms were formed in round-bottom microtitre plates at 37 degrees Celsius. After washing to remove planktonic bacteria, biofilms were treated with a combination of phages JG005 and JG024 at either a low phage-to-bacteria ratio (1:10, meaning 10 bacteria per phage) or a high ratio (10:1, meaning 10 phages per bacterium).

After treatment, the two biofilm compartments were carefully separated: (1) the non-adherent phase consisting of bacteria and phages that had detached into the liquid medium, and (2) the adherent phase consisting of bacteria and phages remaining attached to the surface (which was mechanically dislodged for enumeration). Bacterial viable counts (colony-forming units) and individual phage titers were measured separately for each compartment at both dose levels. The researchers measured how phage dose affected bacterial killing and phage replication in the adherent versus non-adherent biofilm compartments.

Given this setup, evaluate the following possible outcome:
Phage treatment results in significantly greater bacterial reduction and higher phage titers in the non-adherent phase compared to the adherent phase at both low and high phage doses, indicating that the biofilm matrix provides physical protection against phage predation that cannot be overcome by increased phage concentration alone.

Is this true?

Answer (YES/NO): YES